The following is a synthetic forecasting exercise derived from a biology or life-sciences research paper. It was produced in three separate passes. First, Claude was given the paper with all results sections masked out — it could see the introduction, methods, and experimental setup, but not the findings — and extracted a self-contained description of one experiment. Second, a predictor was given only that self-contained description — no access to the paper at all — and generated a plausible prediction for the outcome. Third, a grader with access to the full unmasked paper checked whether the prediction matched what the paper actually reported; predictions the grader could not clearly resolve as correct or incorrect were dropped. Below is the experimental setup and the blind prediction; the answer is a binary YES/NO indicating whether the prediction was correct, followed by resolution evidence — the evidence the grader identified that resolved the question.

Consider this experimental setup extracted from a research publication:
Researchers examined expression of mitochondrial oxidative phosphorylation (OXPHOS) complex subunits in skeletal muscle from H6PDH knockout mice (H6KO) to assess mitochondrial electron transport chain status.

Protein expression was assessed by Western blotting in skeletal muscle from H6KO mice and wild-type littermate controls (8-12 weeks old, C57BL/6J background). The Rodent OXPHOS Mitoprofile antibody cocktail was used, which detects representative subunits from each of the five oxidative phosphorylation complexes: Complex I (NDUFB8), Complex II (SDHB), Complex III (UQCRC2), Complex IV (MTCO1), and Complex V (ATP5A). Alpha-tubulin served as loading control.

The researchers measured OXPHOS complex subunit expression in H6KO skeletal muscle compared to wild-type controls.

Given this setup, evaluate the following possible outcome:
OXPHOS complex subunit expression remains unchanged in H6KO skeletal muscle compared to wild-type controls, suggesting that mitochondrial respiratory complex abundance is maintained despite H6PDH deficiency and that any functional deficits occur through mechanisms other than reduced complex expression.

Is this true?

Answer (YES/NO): YES